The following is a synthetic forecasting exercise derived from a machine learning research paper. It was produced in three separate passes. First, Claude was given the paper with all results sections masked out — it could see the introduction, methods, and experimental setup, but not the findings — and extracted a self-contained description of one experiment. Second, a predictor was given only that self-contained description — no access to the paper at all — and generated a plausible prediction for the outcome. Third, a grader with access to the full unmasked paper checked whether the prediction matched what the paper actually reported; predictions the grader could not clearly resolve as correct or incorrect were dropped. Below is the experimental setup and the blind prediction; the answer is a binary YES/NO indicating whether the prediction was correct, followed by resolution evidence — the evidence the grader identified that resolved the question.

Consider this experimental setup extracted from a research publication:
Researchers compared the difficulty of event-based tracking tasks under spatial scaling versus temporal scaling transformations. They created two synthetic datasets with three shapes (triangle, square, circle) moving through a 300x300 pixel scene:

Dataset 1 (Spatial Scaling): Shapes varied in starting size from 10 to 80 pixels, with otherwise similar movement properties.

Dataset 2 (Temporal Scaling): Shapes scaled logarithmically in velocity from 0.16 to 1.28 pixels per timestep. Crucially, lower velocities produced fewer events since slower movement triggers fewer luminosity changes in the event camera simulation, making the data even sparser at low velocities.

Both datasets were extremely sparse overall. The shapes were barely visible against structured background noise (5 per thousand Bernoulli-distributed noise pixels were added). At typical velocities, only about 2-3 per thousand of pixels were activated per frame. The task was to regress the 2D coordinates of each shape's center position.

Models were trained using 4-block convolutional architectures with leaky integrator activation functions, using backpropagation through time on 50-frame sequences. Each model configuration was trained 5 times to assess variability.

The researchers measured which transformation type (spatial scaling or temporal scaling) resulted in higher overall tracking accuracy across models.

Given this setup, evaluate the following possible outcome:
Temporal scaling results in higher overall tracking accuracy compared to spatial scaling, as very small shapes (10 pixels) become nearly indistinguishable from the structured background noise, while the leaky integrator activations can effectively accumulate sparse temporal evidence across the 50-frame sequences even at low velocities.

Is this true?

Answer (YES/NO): NO